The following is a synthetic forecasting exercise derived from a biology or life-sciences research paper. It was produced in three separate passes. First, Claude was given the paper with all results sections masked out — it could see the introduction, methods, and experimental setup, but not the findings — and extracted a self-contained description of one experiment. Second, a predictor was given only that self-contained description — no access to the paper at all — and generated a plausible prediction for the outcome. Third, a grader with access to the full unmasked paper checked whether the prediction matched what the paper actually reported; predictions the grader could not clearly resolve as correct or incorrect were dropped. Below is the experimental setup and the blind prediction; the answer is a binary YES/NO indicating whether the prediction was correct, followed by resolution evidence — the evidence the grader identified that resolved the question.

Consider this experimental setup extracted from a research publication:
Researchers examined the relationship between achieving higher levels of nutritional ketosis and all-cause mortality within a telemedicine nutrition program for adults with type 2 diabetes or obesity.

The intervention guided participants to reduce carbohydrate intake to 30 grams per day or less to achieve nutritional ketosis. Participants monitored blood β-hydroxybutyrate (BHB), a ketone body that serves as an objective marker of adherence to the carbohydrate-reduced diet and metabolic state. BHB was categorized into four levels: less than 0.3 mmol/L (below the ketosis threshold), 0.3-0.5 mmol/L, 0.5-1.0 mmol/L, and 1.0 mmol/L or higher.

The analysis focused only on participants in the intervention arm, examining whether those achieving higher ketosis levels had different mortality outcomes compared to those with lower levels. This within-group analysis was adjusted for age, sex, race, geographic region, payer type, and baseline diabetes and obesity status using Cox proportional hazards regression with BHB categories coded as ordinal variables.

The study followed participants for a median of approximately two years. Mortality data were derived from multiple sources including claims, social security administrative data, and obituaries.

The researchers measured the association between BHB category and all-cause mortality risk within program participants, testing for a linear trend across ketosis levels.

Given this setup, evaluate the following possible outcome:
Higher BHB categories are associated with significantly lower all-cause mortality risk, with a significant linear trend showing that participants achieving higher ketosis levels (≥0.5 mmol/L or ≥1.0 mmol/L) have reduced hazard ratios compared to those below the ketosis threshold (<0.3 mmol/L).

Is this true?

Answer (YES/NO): NO